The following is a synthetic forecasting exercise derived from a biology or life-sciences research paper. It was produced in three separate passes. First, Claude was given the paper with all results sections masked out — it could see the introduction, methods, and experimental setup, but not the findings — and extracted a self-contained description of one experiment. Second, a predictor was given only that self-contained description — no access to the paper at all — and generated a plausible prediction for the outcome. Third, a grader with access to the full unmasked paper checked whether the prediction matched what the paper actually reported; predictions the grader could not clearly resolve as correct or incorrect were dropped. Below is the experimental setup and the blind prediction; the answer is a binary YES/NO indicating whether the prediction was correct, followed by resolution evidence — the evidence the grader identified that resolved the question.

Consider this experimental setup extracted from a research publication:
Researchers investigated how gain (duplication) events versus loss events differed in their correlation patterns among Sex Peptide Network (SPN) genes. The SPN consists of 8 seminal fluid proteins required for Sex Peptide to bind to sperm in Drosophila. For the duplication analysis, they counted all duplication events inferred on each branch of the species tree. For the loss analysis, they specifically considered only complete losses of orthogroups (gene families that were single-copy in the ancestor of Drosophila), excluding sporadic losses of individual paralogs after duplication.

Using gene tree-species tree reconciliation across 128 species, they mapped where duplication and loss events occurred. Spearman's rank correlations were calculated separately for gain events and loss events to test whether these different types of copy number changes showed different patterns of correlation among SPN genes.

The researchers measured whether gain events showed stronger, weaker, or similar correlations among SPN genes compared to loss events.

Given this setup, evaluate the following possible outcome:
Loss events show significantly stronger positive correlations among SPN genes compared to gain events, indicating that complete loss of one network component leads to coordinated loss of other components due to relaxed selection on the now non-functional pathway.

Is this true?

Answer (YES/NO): YES